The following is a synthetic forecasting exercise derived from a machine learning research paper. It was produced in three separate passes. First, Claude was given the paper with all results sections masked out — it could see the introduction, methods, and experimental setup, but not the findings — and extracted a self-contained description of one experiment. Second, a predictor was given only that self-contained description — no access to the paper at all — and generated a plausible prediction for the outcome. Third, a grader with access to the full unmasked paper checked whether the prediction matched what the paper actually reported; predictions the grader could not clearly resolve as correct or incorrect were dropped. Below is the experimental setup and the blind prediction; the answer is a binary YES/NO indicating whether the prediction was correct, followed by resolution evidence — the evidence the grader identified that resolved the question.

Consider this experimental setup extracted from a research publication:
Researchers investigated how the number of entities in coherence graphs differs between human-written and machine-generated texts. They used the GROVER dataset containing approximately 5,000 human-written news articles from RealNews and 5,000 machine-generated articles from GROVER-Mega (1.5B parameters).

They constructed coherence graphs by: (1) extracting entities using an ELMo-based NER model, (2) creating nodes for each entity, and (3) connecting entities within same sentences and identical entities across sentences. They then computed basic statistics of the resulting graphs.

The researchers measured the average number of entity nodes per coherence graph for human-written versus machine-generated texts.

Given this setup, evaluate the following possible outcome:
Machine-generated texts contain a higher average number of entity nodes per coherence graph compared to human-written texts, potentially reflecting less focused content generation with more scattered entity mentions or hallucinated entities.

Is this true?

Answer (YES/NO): NO